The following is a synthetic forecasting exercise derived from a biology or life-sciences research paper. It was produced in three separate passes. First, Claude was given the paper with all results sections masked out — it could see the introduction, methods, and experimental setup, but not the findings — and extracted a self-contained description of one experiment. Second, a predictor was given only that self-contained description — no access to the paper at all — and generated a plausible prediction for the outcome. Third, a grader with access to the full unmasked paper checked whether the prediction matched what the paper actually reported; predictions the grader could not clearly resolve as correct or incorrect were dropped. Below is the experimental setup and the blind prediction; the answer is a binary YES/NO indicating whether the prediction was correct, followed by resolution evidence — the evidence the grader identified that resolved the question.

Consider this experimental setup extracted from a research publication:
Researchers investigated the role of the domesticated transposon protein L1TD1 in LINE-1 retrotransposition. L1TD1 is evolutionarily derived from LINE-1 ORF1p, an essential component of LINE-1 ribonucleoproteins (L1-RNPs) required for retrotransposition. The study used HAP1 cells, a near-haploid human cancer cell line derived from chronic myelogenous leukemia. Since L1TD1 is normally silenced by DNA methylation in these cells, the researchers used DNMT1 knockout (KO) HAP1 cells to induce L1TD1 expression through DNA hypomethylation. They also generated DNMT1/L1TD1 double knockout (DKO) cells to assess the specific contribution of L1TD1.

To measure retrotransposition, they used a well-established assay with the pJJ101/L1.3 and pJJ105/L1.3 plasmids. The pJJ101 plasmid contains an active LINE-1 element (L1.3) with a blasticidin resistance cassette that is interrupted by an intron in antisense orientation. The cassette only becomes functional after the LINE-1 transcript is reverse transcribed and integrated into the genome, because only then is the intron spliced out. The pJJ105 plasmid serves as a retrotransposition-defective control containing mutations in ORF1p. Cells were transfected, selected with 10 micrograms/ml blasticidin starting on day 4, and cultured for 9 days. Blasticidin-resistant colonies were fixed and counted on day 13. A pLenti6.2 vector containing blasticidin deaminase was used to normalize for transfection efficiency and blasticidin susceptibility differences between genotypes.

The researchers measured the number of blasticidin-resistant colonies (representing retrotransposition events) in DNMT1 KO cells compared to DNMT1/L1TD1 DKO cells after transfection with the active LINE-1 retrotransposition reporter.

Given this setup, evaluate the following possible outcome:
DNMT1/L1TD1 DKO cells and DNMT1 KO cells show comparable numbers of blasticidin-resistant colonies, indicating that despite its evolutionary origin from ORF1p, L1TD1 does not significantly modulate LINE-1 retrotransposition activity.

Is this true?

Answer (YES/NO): NO